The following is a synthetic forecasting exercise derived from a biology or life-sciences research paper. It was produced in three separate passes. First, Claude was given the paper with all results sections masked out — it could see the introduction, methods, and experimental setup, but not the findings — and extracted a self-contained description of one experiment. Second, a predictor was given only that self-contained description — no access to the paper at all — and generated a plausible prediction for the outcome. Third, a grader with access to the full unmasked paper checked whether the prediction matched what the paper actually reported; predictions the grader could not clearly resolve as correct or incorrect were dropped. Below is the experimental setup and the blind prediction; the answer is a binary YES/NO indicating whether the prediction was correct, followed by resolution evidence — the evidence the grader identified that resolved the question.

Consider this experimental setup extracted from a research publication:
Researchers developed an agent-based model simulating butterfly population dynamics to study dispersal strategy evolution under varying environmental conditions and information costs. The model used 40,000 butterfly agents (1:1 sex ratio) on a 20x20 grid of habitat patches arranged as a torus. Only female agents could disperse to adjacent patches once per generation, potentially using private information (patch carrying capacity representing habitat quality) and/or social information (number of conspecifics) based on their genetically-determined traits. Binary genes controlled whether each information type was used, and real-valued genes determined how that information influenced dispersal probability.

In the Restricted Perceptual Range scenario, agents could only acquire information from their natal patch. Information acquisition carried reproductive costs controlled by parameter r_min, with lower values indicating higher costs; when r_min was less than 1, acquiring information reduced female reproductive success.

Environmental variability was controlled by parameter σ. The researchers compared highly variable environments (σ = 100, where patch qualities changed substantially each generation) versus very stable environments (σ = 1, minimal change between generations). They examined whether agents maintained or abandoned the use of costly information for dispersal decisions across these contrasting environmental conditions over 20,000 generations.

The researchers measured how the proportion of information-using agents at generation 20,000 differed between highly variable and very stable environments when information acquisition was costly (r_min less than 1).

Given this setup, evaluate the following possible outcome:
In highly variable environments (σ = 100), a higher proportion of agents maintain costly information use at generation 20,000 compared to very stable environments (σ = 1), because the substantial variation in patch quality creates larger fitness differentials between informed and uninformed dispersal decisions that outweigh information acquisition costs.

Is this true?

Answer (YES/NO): YES